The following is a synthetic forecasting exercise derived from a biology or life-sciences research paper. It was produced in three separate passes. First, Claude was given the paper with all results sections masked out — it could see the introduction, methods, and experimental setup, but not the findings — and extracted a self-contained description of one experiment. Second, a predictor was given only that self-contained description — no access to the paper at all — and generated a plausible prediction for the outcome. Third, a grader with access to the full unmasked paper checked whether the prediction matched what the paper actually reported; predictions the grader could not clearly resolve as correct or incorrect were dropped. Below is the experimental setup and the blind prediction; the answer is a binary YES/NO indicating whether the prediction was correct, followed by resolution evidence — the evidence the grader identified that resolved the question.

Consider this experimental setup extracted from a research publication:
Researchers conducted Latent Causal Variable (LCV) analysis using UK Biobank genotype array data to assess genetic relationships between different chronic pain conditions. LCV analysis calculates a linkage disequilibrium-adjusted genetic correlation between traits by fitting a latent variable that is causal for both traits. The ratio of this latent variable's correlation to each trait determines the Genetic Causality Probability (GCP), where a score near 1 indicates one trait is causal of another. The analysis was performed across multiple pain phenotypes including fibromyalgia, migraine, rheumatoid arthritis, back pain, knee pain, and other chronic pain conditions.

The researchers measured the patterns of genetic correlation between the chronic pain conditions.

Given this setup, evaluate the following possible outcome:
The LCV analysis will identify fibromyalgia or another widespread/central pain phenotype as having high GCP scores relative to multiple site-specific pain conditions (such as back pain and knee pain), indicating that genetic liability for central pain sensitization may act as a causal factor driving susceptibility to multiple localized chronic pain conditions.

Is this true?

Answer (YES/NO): NO